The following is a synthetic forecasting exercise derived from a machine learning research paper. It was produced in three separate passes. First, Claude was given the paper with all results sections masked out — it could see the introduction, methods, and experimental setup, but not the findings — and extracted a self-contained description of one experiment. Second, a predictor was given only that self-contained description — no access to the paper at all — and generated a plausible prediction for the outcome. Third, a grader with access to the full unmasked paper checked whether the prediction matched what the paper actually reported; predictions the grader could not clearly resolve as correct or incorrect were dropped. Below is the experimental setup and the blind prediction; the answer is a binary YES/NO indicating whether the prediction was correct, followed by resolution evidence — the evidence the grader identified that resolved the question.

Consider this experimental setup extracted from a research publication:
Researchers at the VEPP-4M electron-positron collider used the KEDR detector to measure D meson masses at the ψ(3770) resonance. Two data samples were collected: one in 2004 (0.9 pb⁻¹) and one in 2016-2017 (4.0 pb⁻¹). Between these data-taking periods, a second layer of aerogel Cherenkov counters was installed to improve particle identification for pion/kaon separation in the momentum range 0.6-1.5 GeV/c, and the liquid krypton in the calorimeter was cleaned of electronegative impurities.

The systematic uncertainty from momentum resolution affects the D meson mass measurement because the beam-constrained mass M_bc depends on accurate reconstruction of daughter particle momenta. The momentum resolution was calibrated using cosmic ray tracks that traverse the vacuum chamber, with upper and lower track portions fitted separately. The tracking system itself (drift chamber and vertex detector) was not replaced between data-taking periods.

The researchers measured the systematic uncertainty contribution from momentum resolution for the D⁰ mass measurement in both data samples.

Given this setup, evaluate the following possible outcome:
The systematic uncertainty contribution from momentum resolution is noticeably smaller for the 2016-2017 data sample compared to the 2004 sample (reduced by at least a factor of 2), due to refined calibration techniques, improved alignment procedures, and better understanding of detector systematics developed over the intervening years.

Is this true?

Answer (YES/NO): YES